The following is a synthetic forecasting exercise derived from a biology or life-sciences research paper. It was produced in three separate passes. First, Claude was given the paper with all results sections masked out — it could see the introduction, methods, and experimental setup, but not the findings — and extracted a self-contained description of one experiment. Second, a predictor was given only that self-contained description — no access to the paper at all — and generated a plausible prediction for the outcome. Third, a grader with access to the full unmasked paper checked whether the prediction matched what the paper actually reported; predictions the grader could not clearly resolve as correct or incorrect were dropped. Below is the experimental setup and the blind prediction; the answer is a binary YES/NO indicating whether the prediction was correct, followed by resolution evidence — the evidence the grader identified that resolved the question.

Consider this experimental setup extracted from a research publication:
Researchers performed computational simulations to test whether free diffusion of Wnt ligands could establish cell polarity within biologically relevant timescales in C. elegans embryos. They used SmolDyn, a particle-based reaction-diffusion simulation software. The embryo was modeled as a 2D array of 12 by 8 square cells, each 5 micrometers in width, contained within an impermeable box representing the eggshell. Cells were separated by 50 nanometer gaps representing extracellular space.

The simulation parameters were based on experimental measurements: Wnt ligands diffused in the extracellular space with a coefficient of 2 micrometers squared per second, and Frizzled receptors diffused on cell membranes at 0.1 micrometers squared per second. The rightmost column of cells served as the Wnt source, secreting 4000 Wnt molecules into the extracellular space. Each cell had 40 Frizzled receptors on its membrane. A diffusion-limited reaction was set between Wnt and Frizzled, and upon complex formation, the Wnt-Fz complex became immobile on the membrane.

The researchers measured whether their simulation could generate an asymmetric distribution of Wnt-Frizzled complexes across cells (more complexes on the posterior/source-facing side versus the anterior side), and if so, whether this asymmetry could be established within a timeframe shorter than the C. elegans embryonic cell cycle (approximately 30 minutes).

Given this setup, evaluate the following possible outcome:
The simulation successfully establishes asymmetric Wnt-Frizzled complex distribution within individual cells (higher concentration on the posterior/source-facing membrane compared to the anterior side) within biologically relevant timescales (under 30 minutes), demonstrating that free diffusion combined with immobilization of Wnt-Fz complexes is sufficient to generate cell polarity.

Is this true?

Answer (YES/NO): YES